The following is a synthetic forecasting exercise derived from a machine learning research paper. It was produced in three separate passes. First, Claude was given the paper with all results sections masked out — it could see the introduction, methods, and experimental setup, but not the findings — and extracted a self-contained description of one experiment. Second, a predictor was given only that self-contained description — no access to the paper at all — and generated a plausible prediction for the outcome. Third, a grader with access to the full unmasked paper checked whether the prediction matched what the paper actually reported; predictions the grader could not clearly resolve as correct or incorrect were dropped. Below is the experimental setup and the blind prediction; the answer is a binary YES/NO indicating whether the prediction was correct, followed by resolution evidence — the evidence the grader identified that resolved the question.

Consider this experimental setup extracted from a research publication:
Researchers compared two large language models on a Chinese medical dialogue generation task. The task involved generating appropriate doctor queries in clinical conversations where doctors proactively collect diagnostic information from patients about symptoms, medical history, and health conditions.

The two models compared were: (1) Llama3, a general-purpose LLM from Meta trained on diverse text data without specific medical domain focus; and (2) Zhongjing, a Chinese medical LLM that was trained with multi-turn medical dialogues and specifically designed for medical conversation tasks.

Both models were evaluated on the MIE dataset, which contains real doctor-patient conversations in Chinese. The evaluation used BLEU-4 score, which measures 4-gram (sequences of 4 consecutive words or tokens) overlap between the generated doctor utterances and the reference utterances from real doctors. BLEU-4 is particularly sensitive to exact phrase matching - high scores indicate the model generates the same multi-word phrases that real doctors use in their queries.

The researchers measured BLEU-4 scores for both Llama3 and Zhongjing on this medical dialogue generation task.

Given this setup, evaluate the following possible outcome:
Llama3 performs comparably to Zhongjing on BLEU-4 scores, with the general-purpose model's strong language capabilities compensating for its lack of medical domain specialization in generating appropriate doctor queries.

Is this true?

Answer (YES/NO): YES